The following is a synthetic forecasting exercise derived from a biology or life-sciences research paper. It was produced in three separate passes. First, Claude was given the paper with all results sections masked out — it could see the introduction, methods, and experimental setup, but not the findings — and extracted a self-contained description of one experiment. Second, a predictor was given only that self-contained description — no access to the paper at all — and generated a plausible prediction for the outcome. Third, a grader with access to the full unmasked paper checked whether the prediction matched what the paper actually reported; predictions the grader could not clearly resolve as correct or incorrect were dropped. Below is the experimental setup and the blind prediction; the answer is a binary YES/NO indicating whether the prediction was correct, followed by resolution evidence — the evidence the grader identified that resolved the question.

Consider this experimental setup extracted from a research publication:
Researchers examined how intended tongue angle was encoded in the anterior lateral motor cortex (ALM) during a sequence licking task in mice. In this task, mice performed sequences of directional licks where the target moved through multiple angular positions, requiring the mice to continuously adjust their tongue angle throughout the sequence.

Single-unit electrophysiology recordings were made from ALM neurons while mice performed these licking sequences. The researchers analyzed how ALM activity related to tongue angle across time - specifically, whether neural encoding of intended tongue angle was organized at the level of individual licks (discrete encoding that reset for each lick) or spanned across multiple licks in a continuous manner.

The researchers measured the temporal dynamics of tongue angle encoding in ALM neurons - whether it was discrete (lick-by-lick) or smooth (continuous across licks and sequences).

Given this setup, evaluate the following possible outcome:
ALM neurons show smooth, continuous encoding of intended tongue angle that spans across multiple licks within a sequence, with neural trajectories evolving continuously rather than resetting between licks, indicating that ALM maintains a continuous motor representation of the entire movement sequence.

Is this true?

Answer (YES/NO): YES